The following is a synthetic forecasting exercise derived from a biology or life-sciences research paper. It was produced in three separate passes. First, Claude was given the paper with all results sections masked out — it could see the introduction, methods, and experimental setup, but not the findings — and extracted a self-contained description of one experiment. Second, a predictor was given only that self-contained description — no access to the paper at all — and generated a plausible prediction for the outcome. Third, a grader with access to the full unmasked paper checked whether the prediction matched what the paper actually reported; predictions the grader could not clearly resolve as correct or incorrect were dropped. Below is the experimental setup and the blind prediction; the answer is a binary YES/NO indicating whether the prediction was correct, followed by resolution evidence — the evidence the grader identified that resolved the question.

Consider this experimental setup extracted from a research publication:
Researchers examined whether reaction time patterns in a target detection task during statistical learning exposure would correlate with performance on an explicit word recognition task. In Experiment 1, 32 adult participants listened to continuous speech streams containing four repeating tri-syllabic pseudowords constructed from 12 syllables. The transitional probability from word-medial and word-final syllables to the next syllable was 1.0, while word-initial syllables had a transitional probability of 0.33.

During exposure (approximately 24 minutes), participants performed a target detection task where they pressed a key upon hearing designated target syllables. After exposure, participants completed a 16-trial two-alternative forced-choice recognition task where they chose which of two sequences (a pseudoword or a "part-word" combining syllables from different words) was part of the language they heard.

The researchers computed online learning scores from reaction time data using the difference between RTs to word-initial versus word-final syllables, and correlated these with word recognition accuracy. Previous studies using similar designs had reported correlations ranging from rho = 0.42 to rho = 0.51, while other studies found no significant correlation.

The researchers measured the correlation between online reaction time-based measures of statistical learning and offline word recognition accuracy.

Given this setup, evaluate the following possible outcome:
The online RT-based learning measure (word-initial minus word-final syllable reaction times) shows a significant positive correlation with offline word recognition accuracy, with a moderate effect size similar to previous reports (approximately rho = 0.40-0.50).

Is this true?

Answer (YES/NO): NO